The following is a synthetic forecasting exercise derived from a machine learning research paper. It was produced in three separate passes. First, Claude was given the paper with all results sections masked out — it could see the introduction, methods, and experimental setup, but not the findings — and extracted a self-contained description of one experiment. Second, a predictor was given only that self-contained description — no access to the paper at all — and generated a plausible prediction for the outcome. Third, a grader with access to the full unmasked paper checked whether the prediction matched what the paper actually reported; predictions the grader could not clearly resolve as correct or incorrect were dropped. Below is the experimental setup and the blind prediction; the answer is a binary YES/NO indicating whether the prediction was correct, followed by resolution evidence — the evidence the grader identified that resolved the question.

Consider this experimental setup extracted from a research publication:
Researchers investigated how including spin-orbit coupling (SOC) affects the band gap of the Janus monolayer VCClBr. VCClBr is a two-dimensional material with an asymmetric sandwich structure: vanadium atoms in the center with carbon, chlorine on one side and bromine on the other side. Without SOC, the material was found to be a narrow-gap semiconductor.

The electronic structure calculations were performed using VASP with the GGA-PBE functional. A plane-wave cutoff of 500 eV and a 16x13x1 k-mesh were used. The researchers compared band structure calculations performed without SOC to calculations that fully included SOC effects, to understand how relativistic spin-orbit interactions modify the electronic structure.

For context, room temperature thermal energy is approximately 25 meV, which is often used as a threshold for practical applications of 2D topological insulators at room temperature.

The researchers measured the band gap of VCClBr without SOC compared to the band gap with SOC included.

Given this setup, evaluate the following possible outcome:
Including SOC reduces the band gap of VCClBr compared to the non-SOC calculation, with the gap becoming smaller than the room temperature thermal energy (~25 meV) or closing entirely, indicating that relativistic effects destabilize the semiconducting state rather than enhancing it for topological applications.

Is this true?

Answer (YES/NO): NO